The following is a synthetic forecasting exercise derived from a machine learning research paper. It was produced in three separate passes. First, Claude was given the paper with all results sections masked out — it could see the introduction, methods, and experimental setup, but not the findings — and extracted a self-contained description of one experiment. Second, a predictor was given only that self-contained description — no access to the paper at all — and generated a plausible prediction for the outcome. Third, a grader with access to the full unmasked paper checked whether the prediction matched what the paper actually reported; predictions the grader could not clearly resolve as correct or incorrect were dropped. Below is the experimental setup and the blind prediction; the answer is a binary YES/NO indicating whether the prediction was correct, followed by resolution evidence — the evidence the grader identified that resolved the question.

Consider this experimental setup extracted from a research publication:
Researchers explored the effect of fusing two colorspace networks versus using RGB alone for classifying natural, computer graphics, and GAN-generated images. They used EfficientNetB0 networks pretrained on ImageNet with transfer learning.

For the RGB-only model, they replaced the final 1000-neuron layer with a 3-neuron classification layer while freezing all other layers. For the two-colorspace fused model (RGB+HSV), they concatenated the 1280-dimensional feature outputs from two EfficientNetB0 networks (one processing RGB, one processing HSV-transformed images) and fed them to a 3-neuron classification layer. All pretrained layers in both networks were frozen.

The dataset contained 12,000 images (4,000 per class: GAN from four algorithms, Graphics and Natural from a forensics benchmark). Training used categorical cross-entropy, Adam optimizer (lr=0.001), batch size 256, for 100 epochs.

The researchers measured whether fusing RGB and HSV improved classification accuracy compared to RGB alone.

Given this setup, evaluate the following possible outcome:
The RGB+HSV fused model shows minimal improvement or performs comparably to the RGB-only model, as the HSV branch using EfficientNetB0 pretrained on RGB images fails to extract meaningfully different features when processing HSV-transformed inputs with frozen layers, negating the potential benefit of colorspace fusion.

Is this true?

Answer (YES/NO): NO